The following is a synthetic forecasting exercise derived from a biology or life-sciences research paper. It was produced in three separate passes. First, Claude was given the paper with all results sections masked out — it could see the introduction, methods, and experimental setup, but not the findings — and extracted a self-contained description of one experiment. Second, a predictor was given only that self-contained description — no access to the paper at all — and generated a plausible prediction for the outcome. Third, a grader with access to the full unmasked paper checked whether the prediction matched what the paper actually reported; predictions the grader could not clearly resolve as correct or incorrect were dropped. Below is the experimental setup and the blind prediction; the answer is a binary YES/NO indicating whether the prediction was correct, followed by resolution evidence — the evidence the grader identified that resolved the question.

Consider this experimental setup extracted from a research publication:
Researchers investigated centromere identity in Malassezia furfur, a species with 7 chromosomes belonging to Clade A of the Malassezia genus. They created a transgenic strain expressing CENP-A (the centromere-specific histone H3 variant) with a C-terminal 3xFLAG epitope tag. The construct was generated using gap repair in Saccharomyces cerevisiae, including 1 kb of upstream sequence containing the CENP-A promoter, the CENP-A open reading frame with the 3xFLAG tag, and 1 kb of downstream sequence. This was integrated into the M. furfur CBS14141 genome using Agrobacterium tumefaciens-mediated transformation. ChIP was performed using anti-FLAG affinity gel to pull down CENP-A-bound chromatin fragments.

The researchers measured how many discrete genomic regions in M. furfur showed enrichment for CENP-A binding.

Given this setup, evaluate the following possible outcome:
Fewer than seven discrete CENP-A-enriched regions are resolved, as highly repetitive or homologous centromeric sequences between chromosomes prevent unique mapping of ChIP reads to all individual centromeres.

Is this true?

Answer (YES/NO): NO